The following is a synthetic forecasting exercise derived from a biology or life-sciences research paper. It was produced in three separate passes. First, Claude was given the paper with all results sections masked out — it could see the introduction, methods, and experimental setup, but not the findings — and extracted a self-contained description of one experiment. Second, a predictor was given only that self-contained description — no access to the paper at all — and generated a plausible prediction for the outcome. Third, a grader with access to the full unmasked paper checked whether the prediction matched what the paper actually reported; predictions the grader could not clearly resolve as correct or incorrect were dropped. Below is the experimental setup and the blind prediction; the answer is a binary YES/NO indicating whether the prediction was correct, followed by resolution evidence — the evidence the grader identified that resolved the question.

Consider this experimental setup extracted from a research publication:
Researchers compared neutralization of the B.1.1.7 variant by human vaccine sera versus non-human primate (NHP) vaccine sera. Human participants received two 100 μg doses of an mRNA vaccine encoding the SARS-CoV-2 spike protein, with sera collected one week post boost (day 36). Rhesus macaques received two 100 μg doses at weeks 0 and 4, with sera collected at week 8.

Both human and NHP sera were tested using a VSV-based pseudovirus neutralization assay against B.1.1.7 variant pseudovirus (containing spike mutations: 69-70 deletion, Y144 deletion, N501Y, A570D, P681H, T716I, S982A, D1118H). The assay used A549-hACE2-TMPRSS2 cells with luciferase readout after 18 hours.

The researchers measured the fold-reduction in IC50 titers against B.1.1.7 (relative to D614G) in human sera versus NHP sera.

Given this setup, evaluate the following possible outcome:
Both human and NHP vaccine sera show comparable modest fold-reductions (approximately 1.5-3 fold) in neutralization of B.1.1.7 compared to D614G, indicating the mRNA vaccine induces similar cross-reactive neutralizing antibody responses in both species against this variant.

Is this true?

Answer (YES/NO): NO